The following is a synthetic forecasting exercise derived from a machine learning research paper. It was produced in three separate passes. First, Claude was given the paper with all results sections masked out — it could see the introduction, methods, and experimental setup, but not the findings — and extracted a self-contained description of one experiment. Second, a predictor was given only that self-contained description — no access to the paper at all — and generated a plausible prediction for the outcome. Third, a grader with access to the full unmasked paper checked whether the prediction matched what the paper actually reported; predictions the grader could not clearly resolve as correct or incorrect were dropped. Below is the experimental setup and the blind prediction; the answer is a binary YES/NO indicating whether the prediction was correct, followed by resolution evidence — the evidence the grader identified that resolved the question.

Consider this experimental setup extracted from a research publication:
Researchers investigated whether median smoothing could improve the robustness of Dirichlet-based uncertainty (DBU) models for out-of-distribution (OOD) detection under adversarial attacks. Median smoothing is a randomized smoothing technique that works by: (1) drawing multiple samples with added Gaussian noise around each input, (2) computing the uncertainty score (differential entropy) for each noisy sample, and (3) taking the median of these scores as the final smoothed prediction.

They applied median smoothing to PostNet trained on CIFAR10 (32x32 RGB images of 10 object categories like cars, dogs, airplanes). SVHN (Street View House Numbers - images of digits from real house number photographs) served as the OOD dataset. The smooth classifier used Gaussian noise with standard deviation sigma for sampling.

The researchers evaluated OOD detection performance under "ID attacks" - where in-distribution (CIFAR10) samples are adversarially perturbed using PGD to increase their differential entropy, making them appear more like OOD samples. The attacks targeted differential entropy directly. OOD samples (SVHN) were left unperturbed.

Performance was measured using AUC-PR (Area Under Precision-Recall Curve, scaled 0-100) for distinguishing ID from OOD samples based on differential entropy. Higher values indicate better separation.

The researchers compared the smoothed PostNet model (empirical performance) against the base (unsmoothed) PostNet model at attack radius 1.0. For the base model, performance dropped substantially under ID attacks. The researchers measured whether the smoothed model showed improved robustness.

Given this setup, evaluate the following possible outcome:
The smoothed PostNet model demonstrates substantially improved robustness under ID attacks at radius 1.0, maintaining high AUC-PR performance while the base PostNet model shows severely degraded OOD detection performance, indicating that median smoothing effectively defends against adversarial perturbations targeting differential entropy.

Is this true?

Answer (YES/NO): NO